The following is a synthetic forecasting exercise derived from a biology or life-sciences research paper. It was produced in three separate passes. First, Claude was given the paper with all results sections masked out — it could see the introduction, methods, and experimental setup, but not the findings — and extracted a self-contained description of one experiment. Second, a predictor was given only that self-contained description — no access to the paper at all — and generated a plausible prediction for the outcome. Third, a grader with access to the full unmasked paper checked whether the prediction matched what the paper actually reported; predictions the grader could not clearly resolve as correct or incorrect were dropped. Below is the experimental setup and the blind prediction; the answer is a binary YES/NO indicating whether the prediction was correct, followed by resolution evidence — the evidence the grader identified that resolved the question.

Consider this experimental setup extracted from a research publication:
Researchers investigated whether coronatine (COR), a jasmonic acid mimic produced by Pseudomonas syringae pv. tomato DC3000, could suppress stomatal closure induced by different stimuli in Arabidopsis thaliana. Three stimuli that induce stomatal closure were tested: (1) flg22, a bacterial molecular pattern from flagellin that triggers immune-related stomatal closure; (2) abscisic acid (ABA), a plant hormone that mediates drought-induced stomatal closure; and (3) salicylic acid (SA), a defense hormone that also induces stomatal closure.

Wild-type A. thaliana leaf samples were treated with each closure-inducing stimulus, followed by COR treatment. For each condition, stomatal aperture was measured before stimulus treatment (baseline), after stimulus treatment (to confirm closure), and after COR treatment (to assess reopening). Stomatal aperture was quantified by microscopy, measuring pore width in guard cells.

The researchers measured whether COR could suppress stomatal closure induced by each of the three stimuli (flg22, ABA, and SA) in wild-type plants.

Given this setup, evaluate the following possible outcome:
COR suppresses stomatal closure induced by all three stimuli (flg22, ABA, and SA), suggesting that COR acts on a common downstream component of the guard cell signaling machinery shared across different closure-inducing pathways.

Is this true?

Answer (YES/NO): YES